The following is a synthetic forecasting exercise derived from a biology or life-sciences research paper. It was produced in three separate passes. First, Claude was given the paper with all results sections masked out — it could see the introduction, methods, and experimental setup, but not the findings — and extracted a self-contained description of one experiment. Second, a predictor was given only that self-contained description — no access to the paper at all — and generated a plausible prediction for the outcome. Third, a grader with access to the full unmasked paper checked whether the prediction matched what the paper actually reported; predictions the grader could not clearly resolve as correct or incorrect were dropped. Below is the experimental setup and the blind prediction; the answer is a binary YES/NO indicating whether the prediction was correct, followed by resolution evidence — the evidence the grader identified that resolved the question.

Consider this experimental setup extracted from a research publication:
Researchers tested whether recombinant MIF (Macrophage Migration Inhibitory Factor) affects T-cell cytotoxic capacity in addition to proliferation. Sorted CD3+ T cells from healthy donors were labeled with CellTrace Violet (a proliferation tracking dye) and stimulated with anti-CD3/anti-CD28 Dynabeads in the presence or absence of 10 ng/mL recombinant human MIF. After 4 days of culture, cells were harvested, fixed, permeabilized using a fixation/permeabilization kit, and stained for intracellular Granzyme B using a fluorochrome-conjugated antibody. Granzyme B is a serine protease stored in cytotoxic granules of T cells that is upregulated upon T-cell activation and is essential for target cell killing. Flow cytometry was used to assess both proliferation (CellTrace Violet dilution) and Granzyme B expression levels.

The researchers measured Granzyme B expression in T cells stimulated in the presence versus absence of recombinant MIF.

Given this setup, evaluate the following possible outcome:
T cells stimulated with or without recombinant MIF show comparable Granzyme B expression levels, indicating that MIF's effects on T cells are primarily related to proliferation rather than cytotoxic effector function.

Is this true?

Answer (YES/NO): NO